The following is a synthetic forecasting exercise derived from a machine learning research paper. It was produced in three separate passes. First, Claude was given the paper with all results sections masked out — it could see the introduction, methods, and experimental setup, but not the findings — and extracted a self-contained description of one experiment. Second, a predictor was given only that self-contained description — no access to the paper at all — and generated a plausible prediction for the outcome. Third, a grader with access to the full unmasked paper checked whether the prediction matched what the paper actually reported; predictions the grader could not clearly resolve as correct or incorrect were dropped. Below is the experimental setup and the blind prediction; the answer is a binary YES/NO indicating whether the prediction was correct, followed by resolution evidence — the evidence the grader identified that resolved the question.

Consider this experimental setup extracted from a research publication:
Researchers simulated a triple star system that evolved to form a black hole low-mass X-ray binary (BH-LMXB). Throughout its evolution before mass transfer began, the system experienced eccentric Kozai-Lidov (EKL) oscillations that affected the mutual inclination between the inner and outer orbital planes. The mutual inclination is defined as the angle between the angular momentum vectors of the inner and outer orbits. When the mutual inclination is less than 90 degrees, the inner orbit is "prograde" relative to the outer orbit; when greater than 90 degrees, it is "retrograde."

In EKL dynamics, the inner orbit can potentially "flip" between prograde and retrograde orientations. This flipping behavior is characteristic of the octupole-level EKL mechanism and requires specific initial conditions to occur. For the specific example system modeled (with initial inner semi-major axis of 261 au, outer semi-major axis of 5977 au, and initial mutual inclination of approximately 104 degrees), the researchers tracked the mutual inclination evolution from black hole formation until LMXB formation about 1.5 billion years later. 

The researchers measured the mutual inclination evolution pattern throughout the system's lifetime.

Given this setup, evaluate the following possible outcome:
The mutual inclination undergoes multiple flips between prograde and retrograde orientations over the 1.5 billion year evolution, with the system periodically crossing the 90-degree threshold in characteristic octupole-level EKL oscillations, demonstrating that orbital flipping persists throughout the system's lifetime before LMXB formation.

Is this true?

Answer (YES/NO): YES